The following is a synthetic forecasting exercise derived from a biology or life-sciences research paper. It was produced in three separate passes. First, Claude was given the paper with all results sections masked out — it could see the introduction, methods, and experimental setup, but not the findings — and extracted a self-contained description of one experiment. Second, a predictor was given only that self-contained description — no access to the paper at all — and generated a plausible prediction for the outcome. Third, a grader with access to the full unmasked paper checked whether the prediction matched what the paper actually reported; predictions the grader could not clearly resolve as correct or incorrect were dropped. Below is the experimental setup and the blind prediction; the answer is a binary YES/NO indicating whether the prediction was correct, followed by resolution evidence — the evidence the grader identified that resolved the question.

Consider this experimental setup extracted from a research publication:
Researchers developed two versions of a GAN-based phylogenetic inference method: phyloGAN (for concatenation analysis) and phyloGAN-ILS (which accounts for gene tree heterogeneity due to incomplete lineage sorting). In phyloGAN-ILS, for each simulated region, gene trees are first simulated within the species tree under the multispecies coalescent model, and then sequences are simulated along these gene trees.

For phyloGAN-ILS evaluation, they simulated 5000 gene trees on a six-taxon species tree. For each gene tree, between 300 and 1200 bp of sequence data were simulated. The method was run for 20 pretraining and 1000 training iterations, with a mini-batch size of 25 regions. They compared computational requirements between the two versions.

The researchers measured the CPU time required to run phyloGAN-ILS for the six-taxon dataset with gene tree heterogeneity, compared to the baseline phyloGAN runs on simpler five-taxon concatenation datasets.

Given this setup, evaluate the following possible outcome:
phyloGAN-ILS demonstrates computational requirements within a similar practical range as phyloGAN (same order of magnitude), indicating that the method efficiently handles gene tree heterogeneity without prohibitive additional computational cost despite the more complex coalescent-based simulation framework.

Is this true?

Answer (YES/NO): NO